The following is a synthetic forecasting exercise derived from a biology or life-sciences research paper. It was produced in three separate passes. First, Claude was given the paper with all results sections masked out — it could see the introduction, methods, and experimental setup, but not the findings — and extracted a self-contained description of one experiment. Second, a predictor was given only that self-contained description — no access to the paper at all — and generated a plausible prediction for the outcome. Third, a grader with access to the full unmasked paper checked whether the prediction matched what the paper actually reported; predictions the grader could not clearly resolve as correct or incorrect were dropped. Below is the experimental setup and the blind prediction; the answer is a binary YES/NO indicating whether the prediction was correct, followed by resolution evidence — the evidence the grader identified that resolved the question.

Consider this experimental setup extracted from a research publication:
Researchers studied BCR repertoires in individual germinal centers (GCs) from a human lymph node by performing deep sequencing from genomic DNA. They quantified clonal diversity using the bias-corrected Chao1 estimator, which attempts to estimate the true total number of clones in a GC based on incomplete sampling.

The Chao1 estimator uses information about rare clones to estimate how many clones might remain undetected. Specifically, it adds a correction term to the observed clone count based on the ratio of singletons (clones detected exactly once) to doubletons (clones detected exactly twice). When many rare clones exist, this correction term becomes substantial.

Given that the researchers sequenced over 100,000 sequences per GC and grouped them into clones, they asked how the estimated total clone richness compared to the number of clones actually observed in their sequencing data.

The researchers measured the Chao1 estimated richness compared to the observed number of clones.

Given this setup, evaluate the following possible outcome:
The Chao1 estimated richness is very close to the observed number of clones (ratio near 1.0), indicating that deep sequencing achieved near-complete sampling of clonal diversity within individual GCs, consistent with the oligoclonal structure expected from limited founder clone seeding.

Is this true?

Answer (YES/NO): NO